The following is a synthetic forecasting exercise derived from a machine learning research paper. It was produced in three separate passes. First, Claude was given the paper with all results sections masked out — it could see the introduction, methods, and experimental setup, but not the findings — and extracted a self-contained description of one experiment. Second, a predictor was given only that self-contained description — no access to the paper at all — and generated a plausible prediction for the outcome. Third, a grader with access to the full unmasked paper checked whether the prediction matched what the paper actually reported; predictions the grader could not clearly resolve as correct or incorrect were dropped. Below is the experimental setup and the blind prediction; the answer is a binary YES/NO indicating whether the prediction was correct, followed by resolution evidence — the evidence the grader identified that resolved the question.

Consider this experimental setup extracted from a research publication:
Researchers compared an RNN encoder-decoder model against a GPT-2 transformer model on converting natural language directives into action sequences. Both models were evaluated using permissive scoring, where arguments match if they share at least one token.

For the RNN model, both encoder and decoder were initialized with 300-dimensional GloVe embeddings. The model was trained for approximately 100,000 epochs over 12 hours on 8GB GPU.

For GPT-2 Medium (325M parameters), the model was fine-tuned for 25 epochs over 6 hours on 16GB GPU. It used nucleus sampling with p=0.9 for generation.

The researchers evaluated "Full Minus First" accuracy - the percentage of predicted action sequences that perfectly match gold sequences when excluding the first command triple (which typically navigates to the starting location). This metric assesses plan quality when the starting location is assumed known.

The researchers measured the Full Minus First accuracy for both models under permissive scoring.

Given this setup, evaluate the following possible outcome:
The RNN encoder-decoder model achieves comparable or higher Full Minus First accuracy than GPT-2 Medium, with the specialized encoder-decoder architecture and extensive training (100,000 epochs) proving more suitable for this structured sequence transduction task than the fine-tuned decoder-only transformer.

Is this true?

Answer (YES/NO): NO